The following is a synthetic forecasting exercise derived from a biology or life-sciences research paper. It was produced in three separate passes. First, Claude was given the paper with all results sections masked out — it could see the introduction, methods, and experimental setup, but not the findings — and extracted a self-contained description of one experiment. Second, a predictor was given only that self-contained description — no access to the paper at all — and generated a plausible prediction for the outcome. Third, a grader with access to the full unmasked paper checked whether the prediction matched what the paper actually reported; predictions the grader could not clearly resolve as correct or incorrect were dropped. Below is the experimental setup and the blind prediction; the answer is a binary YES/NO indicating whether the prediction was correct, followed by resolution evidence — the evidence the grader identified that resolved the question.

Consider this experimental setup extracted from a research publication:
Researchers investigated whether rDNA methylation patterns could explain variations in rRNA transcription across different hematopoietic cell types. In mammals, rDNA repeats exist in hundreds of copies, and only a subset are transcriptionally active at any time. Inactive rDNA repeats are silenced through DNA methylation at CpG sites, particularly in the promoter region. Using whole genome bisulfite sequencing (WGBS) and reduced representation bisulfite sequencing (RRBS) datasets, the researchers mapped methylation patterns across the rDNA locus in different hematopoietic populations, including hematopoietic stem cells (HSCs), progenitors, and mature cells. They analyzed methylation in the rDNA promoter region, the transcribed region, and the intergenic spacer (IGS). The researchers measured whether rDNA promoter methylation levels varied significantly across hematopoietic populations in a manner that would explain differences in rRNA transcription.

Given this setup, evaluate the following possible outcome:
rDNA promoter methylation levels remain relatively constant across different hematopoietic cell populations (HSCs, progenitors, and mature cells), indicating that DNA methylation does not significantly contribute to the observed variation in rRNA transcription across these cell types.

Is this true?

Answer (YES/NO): YES